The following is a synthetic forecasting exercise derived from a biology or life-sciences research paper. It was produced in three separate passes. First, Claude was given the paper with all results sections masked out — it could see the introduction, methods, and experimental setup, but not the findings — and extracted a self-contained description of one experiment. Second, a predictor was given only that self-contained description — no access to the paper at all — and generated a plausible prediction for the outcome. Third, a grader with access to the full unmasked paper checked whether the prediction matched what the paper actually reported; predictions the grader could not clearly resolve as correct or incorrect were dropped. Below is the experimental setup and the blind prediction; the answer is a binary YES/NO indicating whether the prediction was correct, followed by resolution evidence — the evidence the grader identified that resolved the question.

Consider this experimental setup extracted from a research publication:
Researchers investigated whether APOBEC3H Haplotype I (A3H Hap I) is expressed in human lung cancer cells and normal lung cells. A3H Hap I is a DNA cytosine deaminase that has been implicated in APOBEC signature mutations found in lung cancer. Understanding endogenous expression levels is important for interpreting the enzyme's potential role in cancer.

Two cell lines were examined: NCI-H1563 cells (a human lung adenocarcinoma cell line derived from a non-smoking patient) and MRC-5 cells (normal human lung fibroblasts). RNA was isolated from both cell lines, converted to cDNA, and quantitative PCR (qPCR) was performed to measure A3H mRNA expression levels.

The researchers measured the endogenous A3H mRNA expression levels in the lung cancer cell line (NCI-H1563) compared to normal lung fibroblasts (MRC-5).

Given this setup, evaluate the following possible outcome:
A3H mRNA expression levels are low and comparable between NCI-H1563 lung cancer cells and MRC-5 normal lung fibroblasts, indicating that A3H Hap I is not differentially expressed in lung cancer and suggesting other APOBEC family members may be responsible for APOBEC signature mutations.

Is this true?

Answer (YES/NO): YES